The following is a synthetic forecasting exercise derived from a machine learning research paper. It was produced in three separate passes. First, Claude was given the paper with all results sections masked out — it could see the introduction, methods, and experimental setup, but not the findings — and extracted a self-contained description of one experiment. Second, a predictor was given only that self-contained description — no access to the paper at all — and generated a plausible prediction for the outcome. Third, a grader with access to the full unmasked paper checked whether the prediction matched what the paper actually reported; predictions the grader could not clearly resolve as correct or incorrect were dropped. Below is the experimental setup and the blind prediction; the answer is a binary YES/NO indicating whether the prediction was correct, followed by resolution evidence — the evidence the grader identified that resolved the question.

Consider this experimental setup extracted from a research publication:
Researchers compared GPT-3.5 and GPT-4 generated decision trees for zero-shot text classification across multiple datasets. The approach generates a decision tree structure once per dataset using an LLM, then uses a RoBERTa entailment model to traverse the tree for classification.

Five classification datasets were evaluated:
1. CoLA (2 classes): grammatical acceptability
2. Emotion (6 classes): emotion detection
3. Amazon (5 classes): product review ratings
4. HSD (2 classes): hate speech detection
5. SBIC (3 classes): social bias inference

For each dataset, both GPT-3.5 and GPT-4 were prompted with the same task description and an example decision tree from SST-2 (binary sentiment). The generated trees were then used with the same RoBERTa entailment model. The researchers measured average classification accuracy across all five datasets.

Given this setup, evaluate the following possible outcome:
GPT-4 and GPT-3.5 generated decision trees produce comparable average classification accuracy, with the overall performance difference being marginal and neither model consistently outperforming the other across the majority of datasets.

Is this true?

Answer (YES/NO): NO